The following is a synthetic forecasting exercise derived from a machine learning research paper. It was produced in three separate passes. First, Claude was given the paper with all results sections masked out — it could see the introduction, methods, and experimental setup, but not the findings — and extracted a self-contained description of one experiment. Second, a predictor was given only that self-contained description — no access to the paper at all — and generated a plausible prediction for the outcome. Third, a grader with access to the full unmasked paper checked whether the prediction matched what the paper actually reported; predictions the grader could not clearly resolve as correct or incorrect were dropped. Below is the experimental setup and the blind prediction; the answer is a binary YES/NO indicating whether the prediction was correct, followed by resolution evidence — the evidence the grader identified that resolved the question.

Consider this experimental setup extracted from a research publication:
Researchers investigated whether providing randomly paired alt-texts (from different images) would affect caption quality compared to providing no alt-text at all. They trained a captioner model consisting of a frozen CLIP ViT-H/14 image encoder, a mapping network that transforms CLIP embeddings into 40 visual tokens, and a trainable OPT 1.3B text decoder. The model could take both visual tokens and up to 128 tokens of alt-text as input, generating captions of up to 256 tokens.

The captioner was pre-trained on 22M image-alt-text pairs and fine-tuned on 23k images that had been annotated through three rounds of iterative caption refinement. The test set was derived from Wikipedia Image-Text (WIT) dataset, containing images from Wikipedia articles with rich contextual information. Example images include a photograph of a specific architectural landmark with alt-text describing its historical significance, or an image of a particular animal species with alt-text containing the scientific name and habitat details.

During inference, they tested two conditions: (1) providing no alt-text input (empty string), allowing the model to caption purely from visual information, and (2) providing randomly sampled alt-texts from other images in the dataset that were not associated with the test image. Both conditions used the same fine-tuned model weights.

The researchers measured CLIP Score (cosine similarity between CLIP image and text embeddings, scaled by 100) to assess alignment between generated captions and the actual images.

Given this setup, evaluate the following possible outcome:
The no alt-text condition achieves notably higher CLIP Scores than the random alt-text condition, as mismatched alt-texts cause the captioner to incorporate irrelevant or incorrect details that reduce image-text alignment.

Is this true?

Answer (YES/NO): YES